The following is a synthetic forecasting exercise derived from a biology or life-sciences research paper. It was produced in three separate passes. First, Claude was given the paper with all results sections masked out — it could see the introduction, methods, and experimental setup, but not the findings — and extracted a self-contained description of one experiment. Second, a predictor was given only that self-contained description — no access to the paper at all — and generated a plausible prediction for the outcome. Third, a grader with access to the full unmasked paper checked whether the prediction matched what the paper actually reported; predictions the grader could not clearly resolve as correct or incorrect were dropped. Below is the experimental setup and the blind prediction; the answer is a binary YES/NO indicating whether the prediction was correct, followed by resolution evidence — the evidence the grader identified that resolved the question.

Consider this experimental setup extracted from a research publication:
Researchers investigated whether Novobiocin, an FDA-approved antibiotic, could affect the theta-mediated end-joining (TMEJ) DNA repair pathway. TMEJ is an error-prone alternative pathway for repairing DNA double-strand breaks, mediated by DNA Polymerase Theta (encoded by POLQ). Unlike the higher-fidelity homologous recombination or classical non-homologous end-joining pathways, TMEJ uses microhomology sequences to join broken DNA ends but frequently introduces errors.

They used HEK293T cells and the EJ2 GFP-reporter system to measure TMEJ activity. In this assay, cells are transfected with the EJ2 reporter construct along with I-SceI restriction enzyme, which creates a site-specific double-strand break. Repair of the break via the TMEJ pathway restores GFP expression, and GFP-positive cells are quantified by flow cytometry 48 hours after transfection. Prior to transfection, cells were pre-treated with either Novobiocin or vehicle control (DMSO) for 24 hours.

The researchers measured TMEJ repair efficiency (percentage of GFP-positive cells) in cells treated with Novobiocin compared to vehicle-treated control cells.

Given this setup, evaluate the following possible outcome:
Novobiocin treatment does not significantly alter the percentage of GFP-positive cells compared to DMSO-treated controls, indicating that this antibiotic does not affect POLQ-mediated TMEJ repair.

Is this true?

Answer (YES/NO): NO